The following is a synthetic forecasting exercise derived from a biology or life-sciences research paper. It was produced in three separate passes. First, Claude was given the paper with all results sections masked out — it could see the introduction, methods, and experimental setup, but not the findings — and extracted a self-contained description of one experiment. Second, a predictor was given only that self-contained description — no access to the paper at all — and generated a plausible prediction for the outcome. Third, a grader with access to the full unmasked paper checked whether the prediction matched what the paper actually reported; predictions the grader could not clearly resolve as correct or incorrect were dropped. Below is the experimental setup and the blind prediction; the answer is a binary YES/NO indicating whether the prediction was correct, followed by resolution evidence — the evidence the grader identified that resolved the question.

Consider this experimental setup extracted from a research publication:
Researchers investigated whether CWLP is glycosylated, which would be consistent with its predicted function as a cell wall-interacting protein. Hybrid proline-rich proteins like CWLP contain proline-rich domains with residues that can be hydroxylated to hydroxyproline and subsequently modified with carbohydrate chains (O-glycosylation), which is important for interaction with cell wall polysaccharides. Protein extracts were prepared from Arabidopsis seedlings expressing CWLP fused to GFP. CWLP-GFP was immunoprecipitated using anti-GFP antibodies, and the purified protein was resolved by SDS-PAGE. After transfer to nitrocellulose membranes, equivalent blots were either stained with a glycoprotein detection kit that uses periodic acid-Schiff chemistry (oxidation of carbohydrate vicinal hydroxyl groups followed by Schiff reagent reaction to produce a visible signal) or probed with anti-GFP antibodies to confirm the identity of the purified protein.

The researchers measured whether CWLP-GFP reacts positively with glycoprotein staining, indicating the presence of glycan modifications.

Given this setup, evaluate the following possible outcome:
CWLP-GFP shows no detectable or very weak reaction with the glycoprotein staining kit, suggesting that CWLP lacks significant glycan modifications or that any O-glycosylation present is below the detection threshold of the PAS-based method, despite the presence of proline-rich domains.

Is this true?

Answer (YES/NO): NO